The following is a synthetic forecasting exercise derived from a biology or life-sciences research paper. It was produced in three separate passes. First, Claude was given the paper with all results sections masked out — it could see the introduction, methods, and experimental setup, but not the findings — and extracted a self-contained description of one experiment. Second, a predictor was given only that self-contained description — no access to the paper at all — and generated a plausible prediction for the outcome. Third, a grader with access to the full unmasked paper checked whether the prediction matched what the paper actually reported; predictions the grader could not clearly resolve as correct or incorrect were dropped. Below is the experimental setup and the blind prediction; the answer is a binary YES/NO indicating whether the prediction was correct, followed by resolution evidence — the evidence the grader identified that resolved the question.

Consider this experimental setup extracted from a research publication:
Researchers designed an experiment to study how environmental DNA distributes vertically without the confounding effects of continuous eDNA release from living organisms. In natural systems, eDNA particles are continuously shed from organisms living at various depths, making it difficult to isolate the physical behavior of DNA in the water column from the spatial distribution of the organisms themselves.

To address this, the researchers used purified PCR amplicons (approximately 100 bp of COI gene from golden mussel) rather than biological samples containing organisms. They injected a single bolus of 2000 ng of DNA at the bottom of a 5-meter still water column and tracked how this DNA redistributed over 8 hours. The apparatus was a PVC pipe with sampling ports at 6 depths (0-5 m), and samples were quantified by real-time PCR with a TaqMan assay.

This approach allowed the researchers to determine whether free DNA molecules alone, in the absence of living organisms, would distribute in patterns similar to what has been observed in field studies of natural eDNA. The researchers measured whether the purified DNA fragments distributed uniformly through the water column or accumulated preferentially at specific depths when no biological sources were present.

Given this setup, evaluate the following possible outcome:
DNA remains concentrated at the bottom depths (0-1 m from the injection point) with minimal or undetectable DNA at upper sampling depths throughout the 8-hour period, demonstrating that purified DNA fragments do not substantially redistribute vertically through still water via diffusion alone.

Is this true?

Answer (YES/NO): NO